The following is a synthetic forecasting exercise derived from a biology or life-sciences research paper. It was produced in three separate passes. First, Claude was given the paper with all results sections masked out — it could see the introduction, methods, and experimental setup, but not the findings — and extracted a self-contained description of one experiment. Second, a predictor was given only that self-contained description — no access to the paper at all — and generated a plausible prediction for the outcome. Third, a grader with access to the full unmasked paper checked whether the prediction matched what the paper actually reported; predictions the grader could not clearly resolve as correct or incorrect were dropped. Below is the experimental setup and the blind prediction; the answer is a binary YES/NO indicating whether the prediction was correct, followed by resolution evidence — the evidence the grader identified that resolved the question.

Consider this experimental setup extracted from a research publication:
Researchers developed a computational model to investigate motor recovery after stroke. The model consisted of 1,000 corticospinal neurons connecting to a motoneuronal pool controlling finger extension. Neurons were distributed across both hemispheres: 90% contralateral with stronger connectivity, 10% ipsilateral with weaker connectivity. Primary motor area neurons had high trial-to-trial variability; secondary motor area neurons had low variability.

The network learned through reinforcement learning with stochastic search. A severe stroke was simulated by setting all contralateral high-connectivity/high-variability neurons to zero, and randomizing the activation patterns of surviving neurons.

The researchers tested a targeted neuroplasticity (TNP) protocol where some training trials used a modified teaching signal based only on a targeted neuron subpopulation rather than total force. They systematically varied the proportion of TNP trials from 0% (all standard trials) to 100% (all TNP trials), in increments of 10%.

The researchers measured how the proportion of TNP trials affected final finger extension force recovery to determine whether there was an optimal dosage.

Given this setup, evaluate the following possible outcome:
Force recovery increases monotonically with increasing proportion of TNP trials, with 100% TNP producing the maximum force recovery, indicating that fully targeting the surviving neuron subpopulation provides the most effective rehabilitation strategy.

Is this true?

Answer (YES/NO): NO